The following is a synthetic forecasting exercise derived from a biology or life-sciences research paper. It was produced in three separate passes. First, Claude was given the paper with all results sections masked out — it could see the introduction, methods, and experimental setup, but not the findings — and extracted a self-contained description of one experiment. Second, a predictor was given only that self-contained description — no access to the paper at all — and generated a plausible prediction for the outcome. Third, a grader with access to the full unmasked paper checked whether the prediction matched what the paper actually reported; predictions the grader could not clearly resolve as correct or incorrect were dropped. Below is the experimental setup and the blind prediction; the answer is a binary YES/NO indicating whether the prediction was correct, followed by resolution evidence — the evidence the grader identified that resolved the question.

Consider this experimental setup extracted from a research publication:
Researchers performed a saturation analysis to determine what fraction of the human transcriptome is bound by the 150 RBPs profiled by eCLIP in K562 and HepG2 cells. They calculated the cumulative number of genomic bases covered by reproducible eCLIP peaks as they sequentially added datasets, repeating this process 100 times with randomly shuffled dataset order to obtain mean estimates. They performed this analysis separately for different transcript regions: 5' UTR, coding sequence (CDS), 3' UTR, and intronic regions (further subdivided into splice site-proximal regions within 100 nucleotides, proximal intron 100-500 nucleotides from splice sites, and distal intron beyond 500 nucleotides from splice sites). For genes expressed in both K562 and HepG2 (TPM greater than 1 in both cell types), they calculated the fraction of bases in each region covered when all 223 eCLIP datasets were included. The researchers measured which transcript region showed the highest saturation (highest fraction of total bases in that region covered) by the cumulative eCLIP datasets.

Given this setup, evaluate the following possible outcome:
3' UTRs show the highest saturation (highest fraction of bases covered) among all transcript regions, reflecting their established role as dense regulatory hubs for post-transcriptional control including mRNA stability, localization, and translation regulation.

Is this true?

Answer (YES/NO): NO